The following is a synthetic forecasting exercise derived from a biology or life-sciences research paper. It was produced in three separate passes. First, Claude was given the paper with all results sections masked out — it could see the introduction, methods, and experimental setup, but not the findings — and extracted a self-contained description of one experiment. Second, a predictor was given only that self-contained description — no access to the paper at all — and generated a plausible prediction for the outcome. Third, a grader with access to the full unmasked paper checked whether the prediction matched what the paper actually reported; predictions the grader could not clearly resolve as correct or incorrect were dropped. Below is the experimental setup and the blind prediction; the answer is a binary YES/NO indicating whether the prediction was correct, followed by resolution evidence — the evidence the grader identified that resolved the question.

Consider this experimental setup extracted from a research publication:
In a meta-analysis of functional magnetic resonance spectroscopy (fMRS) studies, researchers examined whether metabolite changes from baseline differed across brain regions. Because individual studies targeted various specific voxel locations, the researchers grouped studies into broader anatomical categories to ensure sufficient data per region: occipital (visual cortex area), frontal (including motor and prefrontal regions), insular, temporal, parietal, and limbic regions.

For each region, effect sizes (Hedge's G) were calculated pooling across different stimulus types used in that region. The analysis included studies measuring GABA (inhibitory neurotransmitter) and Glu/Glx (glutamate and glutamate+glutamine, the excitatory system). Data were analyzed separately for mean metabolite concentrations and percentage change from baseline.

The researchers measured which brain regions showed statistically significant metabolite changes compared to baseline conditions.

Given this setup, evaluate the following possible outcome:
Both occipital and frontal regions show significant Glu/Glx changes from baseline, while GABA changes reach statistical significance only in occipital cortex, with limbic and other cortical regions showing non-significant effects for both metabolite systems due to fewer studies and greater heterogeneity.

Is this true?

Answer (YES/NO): NO